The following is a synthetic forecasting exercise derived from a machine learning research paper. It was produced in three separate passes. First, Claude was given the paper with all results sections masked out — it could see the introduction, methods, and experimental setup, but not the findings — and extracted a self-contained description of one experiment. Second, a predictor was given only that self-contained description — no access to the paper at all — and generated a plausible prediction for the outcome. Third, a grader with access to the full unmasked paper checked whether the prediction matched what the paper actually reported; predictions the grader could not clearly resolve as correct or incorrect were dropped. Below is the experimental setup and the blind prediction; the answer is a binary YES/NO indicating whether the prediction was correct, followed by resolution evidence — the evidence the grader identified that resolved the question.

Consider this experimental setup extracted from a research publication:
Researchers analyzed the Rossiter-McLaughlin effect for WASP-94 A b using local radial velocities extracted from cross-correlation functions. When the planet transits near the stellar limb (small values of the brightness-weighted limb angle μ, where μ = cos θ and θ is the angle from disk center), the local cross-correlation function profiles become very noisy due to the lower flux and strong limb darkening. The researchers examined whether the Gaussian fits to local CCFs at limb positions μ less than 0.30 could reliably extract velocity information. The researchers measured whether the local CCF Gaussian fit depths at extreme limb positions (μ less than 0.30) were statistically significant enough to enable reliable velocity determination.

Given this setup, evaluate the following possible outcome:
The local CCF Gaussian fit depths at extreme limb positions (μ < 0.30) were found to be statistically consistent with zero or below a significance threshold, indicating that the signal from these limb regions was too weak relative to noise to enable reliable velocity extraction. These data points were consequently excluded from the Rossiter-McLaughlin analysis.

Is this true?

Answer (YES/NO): YES